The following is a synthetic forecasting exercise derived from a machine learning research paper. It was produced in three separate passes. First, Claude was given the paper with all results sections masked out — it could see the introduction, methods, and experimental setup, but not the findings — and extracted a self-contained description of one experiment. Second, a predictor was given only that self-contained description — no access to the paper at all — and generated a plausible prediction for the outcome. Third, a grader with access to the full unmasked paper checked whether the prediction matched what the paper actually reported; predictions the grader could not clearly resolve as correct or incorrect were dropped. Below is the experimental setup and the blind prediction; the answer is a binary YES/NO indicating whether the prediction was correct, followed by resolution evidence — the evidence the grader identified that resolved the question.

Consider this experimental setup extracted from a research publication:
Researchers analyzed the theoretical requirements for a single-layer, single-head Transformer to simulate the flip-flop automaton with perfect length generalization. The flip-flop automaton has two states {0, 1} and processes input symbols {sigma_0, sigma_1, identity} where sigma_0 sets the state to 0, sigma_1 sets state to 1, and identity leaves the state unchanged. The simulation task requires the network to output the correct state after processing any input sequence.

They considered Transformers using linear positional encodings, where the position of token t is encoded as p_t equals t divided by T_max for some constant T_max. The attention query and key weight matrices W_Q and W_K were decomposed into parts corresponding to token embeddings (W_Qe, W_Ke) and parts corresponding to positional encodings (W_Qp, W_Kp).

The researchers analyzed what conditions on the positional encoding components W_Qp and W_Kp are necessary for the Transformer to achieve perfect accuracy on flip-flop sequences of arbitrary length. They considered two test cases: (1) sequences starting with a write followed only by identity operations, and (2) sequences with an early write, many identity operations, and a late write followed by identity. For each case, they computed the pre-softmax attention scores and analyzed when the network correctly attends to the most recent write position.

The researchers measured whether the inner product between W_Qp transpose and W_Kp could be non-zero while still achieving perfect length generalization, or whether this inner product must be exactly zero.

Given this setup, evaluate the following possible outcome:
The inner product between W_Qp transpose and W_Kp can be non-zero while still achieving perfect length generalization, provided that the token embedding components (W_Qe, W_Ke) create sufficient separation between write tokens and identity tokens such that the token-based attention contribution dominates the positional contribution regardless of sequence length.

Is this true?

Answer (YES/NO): NO